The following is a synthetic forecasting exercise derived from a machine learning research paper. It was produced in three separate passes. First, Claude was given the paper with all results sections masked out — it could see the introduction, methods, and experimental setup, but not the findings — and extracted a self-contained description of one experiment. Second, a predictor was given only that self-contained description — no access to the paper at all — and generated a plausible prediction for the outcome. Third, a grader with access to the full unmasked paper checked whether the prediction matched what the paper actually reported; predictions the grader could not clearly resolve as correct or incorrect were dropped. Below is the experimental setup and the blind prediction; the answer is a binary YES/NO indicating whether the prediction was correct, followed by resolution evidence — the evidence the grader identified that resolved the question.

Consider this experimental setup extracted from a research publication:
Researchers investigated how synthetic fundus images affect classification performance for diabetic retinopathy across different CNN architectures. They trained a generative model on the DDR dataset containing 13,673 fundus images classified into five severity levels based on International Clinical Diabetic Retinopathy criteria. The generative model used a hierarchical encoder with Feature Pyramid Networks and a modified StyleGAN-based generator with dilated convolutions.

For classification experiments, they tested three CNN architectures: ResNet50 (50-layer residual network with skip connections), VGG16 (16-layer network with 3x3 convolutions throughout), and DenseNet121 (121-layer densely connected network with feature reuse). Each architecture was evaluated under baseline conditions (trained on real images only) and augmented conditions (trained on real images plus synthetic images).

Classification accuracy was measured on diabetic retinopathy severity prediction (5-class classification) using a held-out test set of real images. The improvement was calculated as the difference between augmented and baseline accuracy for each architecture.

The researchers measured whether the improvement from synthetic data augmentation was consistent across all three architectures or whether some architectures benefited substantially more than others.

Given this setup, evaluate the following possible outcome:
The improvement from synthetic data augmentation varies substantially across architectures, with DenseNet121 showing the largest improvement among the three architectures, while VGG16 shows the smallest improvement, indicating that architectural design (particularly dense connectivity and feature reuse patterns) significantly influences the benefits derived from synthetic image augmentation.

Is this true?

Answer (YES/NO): NO